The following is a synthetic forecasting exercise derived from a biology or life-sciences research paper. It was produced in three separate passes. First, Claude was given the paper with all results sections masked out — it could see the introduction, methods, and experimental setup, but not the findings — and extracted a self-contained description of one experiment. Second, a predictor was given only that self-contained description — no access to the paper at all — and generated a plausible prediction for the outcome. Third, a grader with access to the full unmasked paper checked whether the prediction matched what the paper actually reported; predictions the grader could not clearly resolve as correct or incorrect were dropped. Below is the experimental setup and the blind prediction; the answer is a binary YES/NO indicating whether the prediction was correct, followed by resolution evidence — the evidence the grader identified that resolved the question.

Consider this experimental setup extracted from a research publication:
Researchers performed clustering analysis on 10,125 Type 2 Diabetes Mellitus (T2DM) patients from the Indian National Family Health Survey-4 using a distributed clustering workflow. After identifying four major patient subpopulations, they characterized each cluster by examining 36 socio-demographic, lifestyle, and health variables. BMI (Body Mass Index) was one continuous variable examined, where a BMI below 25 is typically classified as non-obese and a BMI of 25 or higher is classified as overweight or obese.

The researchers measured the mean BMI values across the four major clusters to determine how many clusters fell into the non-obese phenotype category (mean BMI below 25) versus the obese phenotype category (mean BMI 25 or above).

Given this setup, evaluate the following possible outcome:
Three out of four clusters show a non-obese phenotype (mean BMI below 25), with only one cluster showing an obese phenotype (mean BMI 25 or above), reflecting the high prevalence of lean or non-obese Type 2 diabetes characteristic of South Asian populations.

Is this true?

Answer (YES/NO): NO